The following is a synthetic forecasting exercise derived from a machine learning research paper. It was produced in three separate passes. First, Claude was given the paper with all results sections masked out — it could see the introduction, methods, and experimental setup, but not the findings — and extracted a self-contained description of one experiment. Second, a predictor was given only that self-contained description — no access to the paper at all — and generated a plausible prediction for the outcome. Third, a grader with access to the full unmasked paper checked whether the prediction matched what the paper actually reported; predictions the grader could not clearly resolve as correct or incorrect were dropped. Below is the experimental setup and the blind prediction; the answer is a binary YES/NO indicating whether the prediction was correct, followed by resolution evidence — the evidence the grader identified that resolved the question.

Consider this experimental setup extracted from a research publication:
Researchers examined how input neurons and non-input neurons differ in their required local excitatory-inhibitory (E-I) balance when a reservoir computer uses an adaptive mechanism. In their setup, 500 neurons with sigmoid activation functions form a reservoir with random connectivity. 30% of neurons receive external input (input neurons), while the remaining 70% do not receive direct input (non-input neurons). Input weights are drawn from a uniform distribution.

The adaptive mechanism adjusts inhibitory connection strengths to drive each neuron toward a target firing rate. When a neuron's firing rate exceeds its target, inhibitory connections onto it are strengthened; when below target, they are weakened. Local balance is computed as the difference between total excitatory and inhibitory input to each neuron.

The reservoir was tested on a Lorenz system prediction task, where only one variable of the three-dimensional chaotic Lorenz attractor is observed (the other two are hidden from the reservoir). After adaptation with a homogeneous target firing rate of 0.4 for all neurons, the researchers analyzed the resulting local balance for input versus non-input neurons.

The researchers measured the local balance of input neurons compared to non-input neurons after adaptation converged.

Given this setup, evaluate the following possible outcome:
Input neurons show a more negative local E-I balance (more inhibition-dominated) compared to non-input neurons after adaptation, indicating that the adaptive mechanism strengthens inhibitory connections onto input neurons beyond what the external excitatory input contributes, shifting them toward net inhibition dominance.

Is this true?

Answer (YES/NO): YES